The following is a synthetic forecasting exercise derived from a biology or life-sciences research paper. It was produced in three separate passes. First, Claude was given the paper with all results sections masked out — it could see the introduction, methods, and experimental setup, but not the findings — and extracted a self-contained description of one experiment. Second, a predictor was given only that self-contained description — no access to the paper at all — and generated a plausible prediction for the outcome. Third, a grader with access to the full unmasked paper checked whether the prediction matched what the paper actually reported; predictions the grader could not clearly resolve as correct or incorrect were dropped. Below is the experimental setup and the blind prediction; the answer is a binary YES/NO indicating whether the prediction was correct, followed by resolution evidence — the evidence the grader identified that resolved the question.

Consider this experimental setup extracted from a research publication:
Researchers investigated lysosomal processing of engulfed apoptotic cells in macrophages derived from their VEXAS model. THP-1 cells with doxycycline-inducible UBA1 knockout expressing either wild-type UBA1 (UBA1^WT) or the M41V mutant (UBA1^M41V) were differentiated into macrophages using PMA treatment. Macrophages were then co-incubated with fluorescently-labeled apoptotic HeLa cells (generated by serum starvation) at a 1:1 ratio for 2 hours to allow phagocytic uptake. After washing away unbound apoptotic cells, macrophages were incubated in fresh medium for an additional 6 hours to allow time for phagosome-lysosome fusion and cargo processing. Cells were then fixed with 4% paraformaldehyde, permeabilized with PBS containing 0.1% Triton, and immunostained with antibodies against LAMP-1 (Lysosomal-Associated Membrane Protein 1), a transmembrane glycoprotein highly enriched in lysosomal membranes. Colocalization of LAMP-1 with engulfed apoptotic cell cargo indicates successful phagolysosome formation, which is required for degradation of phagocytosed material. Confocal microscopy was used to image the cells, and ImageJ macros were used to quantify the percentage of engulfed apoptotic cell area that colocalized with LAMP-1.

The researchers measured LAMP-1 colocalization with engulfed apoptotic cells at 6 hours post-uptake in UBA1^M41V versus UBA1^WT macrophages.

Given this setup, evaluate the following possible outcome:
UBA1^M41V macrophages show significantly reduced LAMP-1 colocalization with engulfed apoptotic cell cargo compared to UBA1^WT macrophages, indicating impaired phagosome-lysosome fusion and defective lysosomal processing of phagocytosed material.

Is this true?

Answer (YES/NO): YES